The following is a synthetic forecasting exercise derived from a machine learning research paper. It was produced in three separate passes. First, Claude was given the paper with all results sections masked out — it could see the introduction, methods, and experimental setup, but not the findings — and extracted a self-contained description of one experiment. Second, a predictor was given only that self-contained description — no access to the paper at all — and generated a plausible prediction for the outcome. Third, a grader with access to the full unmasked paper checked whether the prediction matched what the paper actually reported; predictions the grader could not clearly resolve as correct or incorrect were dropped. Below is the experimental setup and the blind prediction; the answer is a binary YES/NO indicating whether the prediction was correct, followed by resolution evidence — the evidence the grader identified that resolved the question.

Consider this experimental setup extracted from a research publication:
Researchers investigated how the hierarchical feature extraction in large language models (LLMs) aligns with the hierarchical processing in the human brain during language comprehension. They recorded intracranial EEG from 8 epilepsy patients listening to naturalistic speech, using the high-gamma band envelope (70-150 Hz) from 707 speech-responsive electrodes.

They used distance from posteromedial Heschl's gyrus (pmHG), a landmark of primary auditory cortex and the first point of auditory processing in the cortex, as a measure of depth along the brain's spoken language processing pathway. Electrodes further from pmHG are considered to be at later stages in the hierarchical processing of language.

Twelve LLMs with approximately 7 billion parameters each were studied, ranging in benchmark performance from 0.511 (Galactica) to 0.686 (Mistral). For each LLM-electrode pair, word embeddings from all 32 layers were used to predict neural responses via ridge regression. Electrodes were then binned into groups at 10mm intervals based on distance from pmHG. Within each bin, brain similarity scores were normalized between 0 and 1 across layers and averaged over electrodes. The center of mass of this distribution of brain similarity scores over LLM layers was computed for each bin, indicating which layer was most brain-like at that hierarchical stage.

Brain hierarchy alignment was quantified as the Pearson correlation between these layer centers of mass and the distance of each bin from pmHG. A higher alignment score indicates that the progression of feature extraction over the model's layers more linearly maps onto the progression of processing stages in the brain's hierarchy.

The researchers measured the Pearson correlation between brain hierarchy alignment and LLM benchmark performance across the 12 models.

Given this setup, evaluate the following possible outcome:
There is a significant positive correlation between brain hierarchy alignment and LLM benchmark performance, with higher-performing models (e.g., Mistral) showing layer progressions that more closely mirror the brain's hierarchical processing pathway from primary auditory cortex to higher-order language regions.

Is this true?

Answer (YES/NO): YES